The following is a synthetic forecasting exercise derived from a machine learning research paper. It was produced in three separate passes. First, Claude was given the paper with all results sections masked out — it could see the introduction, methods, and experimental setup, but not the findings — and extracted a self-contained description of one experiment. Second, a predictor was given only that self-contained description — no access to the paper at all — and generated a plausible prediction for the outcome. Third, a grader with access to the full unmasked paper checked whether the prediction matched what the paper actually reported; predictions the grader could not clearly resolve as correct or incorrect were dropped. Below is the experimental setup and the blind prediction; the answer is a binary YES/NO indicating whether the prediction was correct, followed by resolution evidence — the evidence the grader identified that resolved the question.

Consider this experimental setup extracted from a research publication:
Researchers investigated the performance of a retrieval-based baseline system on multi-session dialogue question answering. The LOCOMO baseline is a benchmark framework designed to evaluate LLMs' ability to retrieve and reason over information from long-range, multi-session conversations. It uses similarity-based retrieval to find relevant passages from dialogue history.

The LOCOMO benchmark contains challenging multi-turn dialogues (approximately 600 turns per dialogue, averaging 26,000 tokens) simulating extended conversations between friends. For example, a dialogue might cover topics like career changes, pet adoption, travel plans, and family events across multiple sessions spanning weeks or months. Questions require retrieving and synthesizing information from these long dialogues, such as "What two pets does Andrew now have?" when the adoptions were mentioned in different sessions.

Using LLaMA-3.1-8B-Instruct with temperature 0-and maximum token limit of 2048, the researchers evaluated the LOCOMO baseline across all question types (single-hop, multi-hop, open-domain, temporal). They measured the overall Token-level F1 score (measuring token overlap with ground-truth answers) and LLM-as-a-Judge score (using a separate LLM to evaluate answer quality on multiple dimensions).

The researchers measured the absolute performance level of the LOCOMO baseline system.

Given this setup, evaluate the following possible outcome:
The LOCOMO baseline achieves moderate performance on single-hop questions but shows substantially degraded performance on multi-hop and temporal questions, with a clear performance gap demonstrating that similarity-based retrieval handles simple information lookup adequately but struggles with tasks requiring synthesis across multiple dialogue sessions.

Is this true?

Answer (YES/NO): NO